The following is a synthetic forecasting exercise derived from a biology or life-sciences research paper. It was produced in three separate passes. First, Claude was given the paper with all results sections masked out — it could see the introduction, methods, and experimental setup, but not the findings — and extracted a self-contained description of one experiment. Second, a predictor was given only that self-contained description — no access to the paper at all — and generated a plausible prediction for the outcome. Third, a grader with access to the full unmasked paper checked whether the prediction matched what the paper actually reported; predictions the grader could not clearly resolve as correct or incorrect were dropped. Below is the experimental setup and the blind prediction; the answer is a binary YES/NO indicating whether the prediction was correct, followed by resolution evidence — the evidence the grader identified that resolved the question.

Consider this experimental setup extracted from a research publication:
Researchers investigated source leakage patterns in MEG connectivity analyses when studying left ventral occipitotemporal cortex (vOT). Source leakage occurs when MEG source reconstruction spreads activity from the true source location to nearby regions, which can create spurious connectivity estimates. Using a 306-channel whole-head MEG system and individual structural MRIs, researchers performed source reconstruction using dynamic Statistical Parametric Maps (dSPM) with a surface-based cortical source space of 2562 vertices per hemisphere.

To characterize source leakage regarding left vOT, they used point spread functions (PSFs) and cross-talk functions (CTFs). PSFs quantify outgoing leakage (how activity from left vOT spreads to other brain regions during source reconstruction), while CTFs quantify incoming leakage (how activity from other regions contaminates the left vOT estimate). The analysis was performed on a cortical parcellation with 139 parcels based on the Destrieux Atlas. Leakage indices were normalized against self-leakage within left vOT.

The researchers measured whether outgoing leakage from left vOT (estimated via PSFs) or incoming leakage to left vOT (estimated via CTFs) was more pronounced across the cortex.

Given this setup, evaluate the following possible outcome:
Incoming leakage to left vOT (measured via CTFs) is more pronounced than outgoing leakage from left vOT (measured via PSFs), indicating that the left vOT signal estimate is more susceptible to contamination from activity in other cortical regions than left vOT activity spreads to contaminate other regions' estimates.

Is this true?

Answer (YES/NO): NO